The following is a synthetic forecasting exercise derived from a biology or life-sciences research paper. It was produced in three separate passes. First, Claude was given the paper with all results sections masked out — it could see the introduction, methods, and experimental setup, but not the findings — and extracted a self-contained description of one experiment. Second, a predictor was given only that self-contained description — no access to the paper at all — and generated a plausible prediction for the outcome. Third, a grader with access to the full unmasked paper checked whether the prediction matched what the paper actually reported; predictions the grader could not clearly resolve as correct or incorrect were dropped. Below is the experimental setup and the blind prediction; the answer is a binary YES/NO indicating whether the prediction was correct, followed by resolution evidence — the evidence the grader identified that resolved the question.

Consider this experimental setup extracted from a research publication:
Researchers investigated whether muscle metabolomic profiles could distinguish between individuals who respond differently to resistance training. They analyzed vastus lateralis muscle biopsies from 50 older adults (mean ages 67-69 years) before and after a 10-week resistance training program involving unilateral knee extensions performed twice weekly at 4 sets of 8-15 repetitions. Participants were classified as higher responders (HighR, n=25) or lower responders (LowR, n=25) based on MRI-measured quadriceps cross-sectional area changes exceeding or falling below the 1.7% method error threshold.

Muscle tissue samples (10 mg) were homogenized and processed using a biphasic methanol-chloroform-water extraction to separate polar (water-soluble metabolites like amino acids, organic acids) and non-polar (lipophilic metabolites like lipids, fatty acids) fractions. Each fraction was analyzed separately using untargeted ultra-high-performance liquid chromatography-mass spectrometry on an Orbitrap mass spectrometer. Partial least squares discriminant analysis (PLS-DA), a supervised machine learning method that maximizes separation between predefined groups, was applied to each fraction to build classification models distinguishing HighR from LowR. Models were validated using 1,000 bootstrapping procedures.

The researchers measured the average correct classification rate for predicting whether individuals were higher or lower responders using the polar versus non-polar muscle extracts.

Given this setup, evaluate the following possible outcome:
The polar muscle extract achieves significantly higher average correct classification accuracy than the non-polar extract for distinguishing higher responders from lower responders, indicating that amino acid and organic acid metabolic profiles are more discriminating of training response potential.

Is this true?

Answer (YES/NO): YES